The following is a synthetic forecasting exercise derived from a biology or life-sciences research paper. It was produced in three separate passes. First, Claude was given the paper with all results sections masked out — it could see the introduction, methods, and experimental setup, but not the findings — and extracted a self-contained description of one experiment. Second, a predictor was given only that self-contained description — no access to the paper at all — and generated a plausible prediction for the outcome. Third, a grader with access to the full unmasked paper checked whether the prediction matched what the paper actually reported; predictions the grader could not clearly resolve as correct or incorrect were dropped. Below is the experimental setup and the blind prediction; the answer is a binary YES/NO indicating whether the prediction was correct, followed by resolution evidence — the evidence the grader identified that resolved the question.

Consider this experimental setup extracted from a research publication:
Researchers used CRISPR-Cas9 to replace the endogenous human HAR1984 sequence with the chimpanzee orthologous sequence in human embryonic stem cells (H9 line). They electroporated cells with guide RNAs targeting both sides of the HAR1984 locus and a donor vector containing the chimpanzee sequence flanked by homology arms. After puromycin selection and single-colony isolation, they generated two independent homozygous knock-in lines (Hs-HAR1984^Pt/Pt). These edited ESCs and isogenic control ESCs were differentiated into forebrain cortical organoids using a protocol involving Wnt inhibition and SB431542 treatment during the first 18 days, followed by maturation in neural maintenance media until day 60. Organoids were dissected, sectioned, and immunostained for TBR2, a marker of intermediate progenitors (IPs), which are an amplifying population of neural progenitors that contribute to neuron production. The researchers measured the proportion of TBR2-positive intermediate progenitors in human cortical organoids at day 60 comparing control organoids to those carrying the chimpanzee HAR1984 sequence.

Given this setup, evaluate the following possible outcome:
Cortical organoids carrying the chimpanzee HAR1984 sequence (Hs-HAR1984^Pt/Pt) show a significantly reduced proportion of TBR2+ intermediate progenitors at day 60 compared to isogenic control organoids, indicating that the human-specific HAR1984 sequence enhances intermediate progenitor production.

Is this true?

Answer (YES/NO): YES